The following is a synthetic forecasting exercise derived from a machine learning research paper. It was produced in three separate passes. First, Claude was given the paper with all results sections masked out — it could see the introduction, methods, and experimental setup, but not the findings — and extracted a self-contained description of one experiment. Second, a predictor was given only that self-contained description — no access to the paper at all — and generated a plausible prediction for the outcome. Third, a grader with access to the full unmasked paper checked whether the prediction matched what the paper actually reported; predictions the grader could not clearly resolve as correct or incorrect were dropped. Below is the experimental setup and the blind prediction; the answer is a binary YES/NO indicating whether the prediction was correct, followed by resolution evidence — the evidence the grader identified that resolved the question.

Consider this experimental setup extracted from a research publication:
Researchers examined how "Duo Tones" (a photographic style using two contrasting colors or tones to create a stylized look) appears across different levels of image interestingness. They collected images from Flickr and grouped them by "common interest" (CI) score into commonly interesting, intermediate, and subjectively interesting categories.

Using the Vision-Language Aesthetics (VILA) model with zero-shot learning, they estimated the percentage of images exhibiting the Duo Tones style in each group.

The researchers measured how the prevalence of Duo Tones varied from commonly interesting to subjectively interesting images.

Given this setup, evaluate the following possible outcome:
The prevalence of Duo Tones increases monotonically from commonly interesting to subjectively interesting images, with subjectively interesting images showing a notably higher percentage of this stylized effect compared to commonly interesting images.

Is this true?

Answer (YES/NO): YES